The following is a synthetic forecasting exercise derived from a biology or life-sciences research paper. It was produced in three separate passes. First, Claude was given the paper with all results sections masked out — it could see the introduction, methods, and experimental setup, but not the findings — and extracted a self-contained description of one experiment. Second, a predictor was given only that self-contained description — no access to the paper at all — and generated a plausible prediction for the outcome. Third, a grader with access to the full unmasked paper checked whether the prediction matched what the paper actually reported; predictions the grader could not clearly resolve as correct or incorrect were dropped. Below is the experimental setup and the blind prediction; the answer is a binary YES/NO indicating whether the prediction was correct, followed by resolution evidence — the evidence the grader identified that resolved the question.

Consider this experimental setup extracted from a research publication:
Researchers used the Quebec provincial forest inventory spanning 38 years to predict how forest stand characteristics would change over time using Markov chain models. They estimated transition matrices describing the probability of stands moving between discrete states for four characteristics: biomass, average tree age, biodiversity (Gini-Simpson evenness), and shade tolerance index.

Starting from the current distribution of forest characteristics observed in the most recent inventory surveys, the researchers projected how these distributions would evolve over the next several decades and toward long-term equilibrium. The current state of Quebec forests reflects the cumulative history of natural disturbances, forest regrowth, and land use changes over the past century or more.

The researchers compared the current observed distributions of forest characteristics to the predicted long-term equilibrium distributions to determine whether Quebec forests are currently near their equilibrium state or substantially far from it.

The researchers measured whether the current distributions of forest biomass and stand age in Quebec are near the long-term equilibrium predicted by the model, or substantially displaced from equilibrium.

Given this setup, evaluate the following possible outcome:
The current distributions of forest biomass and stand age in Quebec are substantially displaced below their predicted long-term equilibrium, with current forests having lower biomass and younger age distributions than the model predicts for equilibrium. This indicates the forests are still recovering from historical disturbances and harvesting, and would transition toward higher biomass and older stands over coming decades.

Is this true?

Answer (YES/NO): YES